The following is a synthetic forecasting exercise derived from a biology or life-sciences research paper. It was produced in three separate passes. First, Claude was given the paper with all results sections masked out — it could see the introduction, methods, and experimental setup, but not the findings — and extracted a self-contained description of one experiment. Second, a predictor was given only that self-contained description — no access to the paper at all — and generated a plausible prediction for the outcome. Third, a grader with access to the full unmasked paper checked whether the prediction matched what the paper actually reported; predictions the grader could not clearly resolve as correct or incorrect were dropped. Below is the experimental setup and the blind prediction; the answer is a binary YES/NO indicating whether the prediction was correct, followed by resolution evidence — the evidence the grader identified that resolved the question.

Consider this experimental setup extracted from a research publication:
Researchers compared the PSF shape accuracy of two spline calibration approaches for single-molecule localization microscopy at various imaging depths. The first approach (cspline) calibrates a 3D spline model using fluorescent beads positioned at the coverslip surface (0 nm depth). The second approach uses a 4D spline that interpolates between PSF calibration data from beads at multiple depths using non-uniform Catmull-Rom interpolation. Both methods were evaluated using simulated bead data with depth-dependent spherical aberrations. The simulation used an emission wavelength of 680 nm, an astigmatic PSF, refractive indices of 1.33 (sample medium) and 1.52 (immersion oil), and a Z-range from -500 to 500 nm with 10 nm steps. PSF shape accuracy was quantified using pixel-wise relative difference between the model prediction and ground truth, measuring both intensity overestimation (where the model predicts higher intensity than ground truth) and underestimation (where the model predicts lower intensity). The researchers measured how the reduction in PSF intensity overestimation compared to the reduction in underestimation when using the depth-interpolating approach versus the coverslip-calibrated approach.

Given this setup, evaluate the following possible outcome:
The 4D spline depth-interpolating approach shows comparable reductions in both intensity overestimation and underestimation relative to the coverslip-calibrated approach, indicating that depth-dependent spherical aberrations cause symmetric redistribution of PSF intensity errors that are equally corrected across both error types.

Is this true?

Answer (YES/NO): NO